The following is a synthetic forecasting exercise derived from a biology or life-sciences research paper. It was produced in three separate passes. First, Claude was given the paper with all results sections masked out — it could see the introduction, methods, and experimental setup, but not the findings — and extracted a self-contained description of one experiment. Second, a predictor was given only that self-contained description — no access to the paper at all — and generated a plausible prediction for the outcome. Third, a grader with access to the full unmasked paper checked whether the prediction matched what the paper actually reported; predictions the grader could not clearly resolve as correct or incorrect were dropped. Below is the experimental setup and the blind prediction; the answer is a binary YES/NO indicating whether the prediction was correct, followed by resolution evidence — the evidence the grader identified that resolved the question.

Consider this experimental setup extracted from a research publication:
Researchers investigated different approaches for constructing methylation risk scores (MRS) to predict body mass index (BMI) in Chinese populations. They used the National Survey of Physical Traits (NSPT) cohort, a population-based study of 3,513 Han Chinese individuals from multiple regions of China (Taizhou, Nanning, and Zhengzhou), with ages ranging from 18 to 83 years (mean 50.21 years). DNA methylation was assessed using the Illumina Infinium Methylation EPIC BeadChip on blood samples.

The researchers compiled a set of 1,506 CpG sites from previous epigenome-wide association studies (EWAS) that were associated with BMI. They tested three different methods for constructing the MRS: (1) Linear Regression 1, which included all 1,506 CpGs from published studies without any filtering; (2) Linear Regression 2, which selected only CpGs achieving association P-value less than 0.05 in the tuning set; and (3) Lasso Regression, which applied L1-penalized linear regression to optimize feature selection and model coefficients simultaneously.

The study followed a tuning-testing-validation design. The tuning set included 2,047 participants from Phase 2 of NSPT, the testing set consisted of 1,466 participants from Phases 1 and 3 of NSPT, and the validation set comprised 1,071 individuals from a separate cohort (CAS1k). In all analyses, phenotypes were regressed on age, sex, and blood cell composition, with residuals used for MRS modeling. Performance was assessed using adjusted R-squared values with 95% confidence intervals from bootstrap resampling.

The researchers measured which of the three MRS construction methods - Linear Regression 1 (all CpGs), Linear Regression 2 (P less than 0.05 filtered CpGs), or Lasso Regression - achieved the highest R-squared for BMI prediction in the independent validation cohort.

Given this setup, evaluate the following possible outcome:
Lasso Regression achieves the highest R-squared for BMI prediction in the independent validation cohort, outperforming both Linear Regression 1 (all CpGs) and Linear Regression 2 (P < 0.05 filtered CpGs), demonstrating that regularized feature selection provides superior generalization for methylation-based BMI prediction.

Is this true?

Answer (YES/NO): YES